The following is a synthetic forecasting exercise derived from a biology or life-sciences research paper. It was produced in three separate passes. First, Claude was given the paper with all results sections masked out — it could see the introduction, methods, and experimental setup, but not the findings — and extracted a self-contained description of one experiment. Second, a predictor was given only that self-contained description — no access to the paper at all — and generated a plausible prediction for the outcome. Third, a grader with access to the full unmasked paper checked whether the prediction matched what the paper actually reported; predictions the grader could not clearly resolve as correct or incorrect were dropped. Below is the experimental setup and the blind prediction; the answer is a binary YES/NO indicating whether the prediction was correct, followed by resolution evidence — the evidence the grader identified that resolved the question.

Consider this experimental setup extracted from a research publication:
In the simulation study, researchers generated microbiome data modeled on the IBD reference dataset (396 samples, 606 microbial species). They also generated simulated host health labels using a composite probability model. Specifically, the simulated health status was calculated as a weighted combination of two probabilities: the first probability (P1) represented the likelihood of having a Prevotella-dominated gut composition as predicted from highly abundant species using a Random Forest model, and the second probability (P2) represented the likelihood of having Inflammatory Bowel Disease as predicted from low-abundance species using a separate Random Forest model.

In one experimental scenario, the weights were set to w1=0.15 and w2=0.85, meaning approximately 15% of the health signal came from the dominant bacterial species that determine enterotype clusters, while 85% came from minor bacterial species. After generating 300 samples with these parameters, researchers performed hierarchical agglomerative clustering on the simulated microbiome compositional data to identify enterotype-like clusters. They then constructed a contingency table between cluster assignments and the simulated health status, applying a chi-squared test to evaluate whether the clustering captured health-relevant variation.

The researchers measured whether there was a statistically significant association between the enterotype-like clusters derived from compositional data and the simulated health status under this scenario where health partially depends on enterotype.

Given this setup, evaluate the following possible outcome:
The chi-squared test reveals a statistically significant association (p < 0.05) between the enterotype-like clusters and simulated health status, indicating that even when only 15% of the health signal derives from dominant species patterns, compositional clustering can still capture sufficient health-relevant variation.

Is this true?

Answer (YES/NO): YES